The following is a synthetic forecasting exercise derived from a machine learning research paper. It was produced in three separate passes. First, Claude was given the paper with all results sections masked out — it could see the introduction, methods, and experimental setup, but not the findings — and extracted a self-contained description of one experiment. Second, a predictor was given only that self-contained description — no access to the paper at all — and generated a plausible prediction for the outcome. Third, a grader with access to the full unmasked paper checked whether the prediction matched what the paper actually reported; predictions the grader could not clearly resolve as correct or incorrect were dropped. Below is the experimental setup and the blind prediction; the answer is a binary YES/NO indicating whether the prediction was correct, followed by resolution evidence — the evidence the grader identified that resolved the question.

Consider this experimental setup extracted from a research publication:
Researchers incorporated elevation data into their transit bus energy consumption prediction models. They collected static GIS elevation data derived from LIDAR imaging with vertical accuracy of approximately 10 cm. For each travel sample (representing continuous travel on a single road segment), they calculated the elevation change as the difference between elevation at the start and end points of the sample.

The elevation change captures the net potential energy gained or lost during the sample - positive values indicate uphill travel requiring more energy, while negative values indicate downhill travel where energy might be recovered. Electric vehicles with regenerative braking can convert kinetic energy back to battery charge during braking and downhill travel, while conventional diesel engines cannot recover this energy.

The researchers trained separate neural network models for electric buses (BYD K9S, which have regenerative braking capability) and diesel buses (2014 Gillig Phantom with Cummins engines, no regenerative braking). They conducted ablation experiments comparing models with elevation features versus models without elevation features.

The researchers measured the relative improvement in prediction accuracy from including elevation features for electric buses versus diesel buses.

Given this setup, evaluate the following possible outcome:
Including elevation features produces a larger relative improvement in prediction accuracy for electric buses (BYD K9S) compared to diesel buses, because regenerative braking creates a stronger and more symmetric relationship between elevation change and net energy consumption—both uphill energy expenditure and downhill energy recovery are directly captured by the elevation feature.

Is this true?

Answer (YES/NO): YES